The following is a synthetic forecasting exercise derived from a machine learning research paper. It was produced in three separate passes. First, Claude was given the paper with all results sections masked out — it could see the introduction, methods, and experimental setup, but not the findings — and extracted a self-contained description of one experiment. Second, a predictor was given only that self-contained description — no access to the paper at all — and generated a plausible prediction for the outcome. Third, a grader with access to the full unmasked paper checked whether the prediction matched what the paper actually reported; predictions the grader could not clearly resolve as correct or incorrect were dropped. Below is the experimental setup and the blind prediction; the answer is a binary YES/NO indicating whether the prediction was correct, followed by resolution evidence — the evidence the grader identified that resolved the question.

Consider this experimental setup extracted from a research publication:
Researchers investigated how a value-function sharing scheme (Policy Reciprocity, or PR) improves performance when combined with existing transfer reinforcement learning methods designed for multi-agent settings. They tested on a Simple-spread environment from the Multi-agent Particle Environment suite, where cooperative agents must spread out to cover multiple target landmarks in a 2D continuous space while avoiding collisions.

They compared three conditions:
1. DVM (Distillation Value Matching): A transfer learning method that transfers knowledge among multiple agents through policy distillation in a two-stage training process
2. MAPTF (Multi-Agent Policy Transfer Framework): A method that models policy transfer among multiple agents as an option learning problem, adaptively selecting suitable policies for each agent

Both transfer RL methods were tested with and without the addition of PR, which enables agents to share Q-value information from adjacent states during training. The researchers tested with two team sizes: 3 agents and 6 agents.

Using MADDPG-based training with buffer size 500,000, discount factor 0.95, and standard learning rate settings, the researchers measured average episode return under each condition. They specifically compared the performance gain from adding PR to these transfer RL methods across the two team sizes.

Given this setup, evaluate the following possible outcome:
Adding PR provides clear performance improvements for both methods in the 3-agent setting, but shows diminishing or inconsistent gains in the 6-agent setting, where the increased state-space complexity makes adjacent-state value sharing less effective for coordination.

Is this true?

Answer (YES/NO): NO